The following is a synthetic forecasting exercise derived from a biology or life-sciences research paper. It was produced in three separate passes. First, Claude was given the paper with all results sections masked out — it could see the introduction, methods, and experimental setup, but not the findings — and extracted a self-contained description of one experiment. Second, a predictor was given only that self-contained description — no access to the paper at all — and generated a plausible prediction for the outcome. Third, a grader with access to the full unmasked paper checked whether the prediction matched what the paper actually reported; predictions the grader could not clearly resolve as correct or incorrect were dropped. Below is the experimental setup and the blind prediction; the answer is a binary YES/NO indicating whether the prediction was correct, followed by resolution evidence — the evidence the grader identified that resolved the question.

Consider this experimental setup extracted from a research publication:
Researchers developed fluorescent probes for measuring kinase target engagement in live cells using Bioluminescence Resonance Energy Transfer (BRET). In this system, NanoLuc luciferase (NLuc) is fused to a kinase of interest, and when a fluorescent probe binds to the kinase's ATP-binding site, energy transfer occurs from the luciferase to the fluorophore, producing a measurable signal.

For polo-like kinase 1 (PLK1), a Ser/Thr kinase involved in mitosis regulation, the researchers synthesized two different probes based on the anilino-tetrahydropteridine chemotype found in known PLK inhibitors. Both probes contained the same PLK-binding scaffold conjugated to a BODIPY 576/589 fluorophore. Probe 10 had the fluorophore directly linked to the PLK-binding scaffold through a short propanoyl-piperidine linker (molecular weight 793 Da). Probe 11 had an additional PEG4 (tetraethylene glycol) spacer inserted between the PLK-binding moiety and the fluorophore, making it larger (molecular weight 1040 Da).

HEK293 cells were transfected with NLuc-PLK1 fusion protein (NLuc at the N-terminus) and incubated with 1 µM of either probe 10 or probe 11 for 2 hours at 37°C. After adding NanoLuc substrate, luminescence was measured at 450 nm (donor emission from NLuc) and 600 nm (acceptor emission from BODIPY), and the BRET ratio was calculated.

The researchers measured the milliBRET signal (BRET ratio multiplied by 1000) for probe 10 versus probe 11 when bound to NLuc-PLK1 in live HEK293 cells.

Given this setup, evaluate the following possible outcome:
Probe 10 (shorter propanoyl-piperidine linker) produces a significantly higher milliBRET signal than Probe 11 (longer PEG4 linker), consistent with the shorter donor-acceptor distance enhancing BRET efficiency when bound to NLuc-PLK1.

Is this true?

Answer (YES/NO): NO